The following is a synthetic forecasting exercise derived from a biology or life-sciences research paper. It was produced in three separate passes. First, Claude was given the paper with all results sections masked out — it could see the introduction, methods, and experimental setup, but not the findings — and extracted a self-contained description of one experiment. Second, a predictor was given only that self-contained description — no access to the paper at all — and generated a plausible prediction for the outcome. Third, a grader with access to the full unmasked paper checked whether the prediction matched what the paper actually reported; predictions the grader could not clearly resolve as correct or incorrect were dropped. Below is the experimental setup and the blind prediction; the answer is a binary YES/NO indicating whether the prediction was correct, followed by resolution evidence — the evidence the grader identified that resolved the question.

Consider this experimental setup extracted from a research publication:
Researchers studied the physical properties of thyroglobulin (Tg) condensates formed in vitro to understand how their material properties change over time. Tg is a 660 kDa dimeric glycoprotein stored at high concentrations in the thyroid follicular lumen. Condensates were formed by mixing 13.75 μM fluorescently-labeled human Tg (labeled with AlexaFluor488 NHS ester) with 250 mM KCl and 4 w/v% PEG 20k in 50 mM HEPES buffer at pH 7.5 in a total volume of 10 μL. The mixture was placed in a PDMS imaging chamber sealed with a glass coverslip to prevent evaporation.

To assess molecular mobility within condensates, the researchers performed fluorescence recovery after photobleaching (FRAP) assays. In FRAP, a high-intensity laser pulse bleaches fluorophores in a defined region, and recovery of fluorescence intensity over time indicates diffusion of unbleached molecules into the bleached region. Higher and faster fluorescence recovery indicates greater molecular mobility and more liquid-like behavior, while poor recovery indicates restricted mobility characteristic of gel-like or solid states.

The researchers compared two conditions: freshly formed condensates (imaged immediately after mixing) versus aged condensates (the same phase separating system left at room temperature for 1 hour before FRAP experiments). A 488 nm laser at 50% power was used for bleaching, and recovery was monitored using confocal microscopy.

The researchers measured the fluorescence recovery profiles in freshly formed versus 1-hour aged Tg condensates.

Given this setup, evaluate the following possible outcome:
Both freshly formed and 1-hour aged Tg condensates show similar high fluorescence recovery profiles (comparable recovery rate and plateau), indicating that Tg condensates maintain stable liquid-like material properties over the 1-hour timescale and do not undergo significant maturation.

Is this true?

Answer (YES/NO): NO